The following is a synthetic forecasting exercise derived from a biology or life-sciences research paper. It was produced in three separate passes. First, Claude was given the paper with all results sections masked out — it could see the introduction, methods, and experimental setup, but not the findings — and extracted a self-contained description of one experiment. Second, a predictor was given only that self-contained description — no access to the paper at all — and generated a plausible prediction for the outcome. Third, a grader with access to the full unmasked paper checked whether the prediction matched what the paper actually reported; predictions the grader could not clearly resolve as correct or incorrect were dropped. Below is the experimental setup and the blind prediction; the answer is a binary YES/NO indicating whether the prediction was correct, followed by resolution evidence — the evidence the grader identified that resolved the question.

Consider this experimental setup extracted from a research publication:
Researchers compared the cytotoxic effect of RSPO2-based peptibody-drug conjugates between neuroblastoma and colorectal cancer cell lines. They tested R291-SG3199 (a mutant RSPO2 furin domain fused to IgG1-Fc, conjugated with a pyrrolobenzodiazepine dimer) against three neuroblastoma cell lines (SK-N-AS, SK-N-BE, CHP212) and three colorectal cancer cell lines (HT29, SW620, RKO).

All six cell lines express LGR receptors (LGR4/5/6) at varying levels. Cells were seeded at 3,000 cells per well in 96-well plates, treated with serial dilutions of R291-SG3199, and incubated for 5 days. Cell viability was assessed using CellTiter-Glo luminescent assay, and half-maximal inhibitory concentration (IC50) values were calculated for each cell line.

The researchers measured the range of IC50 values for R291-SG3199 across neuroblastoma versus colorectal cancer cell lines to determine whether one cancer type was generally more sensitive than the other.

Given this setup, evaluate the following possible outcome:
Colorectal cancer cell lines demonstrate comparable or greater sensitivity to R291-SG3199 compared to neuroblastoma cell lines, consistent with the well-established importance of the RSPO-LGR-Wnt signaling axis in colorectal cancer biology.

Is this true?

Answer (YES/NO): YES